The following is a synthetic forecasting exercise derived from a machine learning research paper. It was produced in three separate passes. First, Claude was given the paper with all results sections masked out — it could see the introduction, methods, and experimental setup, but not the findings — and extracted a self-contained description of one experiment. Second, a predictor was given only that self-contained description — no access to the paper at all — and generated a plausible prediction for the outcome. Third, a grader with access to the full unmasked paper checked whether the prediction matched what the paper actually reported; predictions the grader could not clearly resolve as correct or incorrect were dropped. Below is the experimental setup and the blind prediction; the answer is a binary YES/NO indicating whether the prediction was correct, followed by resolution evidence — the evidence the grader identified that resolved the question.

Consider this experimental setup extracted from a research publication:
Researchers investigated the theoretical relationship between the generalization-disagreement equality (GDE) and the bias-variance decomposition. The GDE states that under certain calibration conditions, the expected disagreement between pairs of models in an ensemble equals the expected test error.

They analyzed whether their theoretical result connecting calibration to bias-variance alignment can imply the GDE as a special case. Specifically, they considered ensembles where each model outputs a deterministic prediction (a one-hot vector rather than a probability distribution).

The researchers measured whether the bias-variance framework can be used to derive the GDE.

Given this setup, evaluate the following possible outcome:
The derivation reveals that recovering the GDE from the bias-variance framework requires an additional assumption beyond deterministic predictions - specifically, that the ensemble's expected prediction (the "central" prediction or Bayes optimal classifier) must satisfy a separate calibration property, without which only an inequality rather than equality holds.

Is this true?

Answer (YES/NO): YES